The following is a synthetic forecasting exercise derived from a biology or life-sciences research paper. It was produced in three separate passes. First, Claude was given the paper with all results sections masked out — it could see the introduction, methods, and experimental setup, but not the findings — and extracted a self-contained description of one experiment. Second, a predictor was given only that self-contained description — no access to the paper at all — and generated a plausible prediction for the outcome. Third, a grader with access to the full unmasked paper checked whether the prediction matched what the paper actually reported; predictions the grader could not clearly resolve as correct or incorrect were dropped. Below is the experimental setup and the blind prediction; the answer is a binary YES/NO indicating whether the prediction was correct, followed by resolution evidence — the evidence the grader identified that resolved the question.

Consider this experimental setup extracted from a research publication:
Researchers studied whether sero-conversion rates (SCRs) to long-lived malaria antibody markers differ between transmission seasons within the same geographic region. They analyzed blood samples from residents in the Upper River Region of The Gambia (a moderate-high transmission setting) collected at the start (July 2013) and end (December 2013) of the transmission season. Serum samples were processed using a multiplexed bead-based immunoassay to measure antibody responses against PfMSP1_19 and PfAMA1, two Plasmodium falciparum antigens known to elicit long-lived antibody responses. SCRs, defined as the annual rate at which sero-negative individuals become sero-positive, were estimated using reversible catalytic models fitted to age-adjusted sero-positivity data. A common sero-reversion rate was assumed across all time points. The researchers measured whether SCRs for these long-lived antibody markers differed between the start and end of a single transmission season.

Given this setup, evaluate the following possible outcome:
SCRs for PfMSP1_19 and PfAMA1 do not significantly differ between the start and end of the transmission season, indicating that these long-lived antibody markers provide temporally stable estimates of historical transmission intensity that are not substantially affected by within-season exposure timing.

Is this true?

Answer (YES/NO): YES